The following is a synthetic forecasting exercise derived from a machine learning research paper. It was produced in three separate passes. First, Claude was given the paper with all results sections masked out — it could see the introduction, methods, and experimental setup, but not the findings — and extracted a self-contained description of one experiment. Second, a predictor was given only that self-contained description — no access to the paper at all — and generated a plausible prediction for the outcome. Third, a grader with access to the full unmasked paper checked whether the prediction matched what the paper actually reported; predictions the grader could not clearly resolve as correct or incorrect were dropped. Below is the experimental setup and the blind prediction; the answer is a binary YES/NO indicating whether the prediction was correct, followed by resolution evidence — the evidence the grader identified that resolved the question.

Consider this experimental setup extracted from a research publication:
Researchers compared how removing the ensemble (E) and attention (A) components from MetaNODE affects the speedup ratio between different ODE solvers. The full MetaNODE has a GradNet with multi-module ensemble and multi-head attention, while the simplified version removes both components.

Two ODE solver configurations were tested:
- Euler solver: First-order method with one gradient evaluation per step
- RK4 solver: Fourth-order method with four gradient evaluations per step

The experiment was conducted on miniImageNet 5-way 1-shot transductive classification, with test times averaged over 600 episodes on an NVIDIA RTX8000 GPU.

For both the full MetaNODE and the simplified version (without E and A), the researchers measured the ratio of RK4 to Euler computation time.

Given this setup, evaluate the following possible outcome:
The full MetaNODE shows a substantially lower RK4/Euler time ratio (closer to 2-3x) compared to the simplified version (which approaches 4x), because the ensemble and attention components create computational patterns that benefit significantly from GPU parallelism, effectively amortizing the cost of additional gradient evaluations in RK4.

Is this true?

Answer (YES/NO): NO